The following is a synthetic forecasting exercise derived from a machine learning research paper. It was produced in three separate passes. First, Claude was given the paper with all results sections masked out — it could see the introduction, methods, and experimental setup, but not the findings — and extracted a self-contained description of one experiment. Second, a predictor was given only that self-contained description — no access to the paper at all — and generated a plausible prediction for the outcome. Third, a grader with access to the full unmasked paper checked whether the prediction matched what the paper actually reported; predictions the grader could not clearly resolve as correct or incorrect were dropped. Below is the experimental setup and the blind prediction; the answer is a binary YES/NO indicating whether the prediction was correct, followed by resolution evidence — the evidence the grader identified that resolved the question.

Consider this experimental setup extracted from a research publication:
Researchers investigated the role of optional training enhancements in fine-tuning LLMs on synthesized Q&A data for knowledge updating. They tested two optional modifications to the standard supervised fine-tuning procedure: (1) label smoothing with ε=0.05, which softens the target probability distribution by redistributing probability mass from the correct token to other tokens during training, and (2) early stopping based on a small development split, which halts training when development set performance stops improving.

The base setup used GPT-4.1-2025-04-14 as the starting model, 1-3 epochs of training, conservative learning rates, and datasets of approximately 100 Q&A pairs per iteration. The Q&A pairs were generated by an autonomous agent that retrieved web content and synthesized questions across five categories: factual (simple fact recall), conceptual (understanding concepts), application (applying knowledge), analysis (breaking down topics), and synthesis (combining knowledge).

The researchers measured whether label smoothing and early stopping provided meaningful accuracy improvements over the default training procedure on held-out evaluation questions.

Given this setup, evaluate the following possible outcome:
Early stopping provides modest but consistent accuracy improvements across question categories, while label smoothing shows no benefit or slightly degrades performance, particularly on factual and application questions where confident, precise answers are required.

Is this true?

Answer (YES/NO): NO